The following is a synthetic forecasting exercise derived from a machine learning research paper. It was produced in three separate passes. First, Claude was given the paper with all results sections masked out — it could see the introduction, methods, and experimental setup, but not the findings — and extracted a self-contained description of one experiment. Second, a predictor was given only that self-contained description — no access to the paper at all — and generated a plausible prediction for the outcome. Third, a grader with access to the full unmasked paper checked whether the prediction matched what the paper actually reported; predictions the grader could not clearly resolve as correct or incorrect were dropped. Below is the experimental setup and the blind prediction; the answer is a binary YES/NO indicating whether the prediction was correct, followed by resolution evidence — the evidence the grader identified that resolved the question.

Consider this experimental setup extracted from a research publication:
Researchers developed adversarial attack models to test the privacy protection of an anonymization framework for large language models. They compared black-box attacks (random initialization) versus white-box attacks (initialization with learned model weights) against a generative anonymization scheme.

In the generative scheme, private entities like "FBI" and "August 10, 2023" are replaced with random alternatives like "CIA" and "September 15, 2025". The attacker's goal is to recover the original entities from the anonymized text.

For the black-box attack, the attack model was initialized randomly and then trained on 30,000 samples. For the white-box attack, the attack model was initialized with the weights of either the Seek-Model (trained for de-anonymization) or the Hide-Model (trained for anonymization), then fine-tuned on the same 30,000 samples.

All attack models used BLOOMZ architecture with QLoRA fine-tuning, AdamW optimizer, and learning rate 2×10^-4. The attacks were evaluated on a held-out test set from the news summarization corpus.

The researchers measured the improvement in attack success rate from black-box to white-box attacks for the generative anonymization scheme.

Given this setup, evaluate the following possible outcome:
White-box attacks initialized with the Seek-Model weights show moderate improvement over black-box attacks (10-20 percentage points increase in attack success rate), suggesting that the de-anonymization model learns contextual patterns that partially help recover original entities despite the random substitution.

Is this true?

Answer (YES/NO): NO